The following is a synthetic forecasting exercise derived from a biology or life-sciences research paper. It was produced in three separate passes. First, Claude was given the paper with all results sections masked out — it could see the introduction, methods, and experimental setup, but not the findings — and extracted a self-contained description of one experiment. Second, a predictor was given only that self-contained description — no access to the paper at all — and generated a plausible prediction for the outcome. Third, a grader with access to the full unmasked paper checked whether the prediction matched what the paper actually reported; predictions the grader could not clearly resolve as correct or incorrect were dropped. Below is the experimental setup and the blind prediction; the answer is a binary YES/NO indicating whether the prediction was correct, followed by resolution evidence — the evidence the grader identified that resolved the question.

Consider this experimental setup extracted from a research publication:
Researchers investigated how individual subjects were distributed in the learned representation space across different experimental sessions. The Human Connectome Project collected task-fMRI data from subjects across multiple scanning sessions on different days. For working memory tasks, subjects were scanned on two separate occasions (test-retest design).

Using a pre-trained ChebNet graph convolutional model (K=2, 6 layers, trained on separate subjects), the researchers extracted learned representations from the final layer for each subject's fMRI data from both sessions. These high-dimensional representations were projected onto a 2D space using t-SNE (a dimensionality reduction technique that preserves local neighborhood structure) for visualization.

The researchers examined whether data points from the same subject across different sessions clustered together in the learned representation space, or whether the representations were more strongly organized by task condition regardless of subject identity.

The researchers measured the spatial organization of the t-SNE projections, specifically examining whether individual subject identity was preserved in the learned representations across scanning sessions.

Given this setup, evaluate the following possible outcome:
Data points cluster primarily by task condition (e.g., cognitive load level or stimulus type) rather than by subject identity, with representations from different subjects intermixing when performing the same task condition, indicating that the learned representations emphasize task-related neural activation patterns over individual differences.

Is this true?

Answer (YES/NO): YES